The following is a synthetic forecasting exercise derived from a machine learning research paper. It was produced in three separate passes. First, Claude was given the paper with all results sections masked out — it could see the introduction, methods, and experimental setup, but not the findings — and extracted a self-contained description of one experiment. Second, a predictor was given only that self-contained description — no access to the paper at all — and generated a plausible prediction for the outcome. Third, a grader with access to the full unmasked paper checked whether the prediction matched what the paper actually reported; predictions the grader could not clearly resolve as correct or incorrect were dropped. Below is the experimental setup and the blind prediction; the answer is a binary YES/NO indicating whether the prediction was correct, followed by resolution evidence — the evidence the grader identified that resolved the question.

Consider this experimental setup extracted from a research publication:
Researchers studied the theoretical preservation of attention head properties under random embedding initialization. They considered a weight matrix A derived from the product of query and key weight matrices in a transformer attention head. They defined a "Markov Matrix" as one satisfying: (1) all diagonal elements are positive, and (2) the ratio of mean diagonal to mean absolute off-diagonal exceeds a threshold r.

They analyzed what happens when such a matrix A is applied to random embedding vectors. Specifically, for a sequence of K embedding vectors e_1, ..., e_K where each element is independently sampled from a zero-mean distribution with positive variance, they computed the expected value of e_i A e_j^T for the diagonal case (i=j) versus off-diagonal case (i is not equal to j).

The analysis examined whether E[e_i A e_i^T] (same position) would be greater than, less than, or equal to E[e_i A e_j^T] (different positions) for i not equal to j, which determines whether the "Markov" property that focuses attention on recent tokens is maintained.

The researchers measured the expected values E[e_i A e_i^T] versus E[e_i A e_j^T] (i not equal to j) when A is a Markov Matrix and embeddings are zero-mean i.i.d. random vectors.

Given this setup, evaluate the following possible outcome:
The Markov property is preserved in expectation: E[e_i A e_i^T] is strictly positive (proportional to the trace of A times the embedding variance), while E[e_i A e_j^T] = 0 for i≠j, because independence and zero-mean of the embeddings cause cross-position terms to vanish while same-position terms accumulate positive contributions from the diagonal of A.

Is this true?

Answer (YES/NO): YES